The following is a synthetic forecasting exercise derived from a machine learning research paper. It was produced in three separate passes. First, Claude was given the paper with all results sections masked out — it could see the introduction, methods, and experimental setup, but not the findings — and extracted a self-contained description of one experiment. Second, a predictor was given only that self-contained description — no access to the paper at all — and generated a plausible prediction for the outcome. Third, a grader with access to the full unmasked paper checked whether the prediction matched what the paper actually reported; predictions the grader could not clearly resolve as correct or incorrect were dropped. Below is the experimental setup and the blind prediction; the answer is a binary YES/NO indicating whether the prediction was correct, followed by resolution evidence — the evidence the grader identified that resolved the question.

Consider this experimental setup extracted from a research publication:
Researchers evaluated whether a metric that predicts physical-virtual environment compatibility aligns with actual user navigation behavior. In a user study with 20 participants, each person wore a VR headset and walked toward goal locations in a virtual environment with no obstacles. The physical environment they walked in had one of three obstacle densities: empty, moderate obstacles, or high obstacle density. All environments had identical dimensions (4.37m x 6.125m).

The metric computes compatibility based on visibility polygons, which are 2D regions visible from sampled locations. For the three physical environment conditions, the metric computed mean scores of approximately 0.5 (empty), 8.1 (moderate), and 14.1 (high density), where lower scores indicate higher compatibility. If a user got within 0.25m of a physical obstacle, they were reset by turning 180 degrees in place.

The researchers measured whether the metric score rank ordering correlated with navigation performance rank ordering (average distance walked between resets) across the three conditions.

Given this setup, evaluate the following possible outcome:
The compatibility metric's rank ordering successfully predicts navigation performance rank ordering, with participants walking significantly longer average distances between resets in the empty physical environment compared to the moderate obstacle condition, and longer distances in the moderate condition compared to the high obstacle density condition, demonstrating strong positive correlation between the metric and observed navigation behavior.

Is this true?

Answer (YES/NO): NO